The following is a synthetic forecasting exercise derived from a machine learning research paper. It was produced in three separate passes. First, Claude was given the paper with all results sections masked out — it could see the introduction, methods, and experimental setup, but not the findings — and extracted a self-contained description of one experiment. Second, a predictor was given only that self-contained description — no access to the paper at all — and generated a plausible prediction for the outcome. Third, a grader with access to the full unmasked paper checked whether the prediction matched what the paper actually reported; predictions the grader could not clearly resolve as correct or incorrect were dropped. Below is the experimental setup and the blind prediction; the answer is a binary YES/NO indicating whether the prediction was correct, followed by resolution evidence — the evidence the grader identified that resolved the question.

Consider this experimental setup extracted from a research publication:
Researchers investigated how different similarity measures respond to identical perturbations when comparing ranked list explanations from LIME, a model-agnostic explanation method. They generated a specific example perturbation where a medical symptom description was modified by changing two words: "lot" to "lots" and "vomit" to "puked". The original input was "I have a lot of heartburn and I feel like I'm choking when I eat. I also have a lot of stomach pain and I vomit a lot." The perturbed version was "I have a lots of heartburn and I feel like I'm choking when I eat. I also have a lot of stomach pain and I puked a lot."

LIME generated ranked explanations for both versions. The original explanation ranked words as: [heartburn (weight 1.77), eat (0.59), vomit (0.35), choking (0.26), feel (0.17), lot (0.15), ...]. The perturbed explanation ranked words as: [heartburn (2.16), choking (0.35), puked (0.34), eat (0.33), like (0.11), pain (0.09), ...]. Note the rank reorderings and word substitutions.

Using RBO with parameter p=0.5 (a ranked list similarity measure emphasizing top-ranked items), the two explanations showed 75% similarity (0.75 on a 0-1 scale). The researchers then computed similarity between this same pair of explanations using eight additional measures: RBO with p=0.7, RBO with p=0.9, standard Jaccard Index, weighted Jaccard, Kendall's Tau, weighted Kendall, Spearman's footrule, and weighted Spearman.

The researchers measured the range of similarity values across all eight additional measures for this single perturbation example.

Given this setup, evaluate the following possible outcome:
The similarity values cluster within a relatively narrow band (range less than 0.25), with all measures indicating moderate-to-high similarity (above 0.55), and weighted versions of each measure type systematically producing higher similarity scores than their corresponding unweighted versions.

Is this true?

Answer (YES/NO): NO